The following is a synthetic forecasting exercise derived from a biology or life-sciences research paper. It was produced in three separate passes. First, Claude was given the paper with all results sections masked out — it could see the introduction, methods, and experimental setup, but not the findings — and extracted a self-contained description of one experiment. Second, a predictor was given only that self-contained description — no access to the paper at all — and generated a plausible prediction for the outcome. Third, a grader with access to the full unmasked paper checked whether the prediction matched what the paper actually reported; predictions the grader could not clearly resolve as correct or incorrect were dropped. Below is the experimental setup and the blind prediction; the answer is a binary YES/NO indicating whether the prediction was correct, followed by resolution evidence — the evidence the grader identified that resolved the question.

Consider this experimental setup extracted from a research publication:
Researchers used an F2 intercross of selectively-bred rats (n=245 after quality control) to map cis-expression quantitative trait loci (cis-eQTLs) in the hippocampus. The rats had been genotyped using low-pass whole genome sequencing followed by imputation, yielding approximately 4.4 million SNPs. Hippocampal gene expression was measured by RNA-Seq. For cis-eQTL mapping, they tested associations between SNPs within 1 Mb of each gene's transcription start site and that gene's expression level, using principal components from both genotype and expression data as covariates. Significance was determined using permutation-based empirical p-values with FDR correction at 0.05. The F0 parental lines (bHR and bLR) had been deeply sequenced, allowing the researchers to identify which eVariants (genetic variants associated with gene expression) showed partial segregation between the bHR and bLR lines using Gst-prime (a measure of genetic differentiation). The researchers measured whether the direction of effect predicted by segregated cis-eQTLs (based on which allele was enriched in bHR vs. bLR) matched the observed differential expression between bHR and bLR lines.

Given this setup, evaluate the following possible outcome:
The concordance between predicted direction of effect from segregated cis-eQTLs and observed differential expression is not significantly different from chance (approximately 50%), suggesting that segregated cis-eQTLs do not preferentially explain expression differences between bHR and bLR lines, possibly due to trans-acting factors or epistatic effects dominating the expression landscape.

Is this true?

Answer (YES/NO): NO